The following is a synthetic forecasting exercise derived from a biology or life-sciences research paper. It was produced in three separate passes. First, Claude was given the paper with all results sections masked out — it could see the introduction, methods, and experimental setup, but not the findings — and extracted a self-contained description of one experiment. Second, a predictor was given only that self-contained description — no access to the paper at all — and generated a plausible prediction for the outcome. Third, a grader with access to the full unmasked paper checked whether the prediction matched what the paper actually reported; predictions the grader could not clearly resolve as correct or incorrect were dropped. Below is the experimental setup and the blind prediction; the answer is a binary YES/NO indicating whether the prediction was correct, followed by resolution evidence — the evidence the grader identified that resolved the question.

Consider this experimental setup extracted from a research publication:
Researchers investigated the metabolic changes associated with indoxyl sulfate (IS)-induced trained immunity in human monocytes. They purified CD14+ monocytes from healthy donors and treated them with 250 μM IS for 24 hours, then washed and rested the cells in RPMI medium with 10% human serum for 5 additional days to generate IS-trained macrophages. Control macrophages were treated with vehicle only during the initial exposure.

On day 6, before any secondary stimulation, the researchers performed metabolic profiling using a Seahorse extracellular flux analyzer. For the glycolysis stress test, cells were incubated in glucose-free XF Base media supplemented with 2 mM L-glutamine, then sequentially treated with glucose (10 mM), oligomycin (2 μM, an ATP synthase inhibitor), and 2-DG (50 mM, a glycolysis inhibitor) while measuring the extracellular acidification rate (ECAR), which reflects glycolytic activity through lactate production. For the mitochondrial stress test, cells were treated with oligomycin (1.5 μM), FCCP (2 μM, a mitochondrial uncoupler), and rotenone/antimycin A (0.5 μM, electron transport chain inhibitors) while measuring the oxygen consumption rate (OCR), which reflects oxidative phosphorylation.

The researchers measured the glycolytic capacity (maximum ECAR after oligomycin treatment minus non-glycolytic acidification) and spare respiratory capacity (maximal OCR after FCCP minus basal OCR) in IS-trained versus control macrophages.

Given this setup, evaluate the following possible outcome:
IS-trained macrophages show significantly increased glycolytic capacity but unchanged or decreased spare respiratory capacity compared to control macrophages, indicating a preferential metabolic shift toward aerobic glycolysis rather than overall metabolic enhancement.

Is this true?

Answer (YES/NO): NO